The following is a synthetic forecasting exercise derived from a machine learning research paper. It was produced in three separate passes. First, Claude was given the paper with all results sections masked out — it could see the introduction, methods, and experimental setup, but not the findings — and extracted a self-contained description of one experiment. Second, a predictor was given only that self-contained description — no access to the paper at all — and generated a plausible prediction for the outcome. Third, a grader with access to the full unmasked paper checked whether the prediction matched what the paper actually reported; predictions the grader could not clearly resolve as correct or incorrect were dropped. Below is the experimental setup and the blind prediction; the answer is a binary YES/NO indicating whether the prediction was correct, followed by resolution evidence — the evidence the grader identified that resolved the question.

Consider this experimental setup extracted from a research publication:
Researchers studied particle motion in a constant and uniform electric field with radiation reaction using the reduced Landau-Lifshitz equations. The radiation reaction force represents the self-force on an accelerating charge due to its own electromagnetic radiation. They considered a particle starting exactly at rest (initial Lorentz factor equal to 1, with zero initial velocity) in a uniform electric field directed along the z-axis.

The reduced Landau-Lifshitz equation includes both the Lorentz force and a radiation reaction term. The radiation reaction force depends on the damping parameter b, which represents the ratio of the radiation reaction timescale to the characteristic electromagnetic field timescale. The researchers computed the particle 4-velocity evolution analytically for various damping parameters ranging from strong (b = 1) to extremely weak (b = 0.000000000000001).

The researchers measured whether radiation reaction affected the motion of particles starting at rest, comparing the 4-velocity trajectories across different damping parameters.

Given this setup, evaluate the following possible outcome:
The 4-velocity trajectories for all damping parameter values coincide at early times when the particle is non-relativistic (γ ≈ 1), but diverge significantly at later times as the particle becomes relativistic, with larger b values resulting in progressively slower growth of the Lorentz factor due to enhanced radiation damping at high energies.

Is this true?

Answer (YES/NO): NO